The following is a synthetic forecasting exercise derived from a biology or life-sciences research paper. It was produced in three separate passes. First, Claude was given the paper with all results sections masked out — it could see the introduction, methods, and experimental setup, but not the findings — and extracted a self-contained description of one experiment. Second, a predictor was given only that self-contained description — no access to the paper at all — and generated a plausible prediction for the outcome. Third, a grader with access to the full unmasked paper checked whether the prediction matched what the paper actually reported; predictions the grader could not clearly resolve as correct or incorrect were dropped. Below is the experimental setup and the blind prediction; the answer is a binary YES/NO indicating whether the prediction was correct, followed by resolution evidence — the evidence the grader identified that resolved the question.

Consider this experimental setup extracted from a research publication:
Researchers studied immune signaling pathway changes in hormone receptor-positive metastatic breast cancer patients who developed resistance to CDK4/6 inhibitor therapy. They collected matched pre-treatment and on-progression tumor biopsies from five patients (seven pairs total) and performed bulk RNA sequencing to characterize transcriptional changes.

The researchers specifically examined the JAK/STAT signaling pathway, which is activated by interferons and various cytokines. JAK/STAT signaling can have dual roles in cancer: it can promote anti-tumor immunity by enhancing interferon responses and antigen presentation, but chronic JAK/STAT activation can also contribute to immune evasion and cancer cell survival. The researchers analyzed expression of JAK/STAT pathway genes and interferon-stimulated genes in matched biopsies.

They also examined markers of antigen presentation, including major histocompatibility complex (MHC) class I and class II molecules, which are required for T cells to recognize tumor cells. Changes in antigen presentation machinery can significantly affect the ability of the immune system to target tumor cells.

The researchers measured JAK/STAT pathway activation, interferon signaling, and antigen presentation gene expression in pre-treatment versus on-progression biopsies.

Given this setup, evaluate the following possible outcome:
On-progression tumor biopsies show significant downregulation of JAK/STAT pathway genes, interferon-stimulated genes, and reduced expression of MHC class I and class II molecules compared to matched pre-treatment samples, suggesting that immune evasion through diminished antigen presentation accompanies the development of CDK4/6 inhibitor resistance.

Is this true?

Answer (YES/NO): NO